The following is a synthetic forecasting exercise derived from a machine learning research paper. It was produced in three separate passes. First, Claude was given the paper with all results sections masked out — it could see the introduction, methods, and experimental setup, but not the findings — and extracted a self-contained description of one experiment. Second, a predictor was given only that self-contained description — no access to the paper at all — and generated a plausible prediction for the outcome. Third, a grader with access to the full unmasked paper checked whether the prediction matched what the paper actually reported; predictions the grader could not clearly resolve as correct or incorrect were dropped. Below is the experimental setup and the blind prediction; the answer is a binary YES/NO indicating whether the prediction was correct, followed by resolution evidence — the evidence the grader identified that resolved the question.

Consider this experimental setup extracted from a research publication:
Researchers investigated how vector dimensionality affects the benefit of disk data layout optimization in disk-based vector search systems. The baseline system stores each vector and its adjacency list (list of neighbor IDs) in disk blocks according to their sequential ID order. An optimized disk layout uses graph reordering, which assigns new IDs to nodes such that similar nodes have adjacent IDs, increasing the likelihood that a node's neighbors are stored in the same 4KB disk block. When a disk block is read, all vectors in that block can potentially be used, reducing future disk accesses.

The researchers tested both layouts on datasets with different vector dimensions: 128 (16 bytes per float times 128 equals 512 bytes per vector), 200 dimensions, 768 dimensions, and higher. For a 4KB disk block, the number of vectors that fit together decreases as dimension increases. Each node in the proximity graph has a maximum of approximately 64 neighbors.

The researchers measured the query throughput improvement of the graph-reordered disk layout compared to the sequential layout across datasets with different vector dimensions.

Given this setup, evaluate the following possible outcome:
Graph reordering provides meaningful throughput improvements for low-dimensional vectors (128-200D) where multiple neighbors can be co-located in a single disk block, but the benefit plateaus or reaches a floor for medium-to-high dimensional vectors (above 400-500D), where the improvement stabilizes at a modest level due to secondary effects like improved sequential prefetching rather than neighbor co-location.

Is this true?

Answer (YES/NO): NO